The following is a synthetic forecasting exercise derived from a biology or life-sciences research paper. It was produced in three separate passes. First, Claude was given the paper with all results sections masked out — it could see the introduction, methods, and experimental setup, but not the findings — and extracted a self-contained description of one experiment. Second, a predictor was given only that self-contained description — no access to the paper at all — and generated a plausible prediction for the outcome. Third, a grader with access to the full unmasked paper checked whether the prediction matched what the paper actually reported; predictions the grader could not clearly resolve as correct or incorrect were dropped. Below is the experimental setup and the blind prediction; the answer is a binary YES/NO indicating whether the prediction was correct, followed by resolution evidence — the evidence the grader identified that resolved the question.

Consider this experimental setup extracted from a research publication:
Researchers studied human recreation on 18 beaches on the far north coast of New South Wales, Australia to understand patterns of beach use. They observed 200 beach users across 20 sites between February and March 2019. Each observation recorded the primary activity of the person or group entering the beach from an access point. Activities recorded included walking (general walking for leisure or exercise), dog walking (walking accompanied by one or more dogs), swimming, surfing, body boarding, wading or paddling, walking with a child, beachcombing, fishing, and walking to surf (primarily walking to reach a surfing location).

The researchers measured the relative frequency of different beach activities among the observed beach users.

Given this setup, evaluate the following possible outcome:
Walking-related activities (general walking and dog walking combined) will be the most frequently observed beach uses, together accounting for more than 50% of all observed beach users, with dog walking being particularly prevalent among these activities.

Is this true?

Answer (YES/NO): NO